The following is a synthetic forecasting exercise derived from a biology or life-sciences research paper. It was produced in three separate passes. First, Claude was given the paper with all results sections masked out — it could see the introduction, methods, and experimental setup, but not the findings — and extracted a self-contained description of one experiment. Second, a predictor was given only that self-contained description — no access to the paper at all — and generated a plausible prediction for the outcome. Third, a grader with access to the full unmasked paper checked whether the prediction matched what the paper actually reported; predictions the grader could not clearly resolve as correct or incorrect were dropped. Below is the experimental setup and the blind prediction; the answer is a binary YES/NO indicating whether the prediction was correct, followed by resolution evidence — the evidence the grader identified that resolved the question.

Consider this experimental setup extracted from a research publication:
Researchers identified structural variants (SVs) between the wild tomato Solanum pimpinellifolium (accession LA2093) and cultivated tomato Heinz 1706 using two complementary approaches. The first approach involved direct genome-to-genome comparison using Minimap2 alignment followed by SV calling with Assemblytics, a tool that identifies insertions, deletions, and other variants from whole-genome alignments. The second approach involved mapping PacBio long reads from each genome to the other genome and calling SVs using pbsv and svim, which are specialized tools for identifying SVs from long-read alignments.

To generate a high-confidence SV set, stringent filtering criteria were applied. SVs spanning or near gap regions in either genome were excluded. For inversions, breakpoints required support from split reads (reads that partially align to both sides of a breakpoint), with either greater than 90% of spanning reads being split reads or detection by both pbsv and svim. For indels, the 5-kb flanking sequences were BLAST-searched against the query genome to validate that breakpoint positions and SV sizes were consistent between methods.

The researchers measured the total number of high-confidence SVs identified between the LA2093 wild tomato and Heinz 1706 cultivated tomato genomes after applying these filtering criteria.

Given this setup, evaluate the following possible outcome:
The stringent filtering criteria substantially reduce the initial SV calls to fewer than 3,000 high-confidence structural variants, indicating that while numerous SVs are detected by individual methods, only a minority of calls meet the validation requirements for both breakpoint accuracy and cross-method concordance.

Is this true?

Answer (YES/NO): NO